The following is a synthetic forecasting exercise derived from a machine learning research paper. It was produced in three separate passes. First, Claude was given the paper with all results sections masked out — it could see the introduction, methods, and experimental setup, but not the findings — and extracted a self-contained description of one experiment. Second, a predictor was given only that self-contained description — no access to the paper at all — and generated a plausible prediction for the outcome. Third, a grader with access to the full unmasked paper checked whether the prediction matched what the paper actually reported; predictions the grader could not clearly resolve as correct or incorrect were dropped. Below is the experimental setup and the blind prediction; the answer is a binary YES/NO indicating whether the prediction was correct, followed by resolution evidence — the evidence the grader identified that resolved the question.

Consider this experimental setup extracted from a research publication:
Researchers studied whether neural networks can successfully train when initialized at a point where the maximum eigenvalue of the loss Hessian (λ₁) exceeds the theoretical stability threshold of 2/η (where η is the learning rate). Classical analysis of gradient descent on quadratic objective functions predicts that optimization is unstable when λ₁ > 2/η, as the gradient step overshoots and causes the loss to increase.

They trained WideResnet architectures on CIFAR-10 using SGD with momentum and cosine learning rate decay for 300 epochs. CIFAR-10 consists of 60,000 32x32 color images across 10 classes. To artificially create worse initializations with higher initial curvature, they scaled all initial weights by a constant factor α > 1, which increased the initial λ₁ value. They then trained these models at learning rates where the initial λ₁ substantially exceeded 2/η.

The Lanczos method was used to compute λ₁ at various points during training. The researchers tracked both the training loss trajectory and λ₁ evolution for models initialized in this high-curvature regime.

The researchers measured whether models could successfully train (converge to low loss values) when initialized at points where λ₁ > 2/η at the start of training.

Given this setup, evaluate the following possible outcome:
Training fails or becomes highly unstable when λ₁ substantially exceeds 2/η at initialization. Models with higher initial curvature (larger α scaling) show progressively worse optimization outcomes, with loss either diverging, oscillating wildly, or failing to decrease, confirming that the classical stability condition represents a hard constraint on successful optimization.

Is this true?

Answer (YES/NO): NO